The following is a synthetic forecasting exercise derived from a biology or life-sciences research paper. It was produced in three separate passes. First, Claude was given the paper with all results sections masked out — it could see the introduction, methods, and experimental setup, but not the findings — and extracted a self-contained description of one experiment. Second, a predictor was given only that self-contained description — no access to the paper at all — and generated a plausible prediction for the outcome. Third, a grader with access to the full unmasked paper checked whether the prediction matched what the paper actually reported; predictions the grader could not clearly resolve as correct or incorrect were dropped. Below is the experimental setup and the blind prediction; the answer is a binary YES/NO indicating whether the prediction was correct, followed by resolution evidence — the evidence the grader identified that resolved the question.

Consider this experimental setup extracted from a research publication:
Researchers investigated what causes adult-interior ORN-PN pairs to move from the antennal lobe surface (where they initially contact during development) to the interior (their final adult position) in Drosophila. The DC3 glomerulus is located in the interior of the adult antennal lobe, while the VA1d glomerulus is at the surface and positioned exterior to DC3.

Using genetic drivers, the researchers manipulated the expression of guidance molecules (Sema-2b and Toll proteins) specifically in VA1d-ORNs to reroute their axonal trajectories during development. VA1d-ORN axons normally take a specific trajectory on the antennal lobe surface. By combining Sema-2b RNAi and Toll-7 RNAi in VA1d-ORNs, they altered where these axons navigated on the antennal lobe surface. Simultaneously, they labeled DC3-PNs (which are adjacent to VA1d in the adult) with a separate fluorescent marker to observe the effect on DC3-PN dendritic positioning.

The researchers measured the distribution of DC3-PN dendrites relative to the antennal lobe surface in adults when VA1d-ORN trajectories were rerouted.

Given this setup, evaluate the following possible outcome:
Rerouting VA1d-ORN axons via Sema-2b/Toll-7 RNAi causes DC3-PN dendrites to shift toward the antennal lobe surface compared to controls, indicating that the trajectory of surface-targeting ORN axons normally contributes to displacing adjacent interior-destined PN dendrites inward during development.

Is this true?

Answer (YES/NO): YES